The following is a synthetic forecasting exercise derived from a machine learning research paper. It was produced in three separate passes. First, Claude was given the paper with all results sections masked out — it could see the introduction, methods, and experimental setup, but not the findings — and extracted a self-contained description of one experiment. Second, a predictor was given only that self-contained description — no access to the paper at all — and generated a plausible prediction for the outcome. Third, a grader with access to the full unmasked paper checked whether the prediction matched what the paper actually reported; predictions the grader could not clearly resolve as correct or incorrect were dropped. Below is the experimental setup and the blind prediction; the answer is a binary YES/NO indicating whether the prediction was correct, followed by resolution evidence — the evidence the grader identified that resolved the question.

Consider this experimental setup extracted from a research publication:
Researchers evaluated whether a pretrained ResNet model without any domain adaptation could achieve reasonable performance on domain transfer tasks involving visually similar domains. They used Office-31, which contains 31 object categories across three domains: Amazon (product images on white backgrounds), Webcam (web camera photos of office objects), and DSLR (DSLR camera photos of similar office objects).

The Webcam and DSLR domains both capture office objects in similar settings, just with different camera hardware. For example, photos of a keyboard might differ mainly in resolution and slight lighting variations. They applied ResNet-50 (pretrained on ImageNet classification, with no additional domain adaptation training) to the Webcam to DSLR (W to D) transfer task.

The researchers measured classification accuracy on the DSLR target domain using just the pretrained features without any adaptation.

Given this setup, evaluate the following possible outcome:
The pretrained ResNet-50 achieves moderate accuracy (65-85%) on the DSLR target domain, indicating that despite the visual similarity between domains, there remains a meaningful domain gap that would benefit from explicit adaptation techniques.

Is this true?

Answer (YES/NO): NO